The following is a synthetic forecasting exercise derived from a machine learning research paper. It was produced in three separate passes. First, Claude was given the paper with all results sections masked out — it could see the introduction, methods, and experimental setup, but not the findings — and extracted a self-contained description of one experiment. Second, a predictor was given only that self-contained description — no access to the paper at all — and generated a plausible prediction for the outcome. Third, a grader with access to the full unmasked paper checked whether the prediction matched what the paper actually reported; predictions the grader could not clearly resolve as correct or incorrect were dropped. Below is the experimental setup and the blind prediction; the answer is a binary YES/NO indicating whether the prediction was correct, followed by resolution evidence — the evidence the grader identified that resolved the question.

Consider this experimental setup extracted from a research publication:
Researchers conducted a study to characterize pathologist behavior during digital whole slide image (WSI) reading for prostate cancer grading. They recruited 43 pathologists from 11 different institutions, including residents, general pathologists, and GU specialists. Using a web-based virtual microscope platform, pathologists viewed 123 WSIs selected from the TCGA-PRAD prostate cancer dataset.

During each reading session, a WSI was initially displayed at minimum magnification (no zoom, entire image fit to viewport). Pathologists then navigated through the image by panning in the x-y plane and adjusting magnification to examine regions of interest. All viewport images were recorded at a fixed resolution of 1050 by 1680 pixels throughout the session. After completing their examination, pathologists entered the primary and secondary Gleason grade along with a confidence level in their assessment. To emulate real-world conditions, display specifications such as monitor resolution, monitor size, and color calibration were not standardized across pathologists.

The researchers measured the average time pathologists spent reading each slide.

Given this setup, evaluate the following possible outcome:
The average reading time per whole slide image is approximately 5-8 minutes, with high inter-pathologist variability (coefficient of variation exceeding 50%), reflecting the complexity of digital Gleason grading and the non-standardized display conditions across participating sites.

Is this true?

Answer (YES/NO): NO